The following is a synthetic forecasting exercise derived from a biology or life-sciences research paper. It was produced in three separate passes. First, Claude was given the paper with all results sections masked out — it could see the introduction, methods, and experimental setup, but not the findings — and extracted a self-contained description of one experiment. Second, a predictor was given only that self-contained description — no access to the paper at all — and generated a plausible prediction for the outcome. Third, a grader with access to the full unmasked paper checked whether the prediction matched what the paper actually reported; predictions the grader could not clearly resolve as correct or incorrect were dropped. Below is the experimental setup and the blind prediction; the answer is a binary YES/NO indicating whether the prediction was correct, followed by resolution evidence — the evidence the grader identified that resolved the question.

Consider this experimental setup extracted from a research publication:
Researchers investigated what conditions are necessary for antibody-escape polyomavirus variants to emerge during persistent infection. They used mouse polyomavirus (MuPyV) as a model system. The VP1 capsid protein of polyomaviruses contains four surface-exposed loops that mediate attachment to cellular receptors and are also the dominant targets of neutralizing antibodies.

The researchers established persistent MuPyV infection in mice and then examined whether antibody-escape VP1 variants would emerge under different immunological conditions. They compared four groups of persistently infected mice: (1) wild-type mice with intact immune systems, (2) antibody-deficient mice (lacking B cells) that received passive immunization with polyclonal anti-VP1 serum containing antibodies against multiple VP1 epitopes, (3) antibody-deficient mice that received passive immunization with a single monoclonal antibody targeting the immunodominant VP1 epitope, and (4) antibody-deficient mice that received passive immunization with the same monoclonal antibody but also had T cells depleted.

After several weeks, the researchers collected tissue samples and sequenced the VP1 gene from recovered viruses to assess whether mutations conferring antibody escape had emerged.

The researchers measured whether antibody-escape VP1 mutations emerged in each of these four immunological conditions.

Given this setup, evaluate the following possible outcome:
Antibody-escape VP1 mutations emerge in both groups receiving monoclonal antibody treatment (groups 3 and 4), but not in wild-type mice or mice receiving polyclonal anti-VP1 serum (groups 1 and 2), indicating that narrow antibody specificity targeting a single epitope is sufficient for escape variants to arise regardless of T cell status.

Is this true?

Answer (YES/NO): NO